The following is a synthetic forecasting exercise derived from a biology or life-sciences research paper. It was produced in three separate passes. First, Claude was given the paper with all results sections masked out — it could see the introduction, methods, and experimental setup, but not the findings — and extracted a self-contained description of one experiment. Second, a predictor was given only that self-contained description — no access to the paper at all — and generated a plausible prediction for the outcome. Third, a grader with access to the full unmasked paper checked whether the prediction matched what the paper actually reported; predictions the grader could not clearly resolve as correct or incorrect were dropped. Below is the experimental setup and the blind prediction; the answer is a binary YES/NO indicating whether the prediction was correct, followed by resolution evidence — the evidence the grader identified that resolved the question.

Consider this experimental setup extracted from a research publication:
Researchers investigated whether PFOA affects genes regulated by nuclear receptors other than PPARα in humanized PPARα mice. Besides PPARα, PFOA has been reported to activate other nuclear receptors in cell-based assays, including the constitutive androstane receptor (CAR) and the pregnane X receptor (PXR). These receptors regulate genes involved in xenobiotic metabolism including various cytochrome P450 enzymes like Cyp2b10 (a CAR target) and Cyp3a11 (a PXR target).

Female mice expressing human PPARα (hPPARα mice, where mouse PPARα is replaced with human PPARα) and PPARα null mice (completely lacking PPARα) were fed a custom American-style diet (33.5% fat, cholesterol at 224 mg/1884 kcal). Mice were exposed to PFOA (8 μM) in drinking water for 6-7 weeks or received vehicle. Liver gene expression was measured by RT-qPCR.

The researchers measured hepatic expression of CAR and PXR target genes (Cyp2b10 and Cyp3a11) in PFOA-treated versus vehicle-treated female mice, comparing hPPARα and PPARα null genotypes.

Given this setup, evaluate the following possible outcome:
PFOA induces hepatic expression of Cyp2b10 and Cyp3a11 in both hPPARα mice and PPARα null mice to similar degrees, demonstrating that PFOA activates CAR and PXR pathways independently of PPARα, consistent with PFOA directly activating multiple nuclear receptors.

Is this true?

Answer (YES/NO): NO